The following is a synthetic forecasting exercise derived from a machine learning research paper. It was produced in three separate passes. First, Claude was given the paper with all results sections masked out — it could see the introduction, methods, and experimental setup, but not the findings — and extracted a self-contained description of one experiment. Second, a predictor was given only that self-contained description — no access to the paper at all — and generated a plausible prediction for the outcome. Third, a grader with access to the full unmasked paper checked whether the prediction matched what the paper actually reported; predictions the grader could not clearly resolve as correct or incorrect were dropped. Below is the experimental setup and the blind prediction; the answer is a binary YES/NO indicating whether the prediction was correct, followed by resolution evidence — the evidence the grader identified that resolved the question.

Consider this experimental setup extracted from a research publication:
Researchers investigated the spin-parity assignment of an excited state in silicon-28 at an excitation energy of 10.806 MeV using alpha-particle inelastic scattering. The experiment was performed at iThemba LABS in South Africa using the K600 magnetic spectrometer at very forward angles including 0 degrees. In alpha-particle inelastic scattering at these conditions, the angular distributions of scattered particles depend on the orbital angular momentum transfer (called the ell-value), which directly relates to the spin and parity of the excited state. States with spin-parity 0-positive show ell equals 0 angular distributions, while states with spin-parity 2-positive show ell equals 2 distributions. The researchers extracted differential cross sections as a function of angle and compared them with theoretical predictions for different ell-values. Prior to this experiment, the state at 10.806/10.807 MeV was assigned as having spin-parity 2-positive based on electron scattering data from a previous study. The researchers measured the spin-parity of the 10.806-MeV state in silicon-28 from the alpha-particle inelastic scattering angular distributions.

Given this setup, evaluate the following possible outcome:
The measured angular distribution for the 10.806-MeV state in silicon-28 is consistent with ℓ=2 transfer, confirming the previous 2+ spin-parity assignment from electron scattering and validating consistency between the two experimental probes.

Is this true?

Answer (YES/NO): NO